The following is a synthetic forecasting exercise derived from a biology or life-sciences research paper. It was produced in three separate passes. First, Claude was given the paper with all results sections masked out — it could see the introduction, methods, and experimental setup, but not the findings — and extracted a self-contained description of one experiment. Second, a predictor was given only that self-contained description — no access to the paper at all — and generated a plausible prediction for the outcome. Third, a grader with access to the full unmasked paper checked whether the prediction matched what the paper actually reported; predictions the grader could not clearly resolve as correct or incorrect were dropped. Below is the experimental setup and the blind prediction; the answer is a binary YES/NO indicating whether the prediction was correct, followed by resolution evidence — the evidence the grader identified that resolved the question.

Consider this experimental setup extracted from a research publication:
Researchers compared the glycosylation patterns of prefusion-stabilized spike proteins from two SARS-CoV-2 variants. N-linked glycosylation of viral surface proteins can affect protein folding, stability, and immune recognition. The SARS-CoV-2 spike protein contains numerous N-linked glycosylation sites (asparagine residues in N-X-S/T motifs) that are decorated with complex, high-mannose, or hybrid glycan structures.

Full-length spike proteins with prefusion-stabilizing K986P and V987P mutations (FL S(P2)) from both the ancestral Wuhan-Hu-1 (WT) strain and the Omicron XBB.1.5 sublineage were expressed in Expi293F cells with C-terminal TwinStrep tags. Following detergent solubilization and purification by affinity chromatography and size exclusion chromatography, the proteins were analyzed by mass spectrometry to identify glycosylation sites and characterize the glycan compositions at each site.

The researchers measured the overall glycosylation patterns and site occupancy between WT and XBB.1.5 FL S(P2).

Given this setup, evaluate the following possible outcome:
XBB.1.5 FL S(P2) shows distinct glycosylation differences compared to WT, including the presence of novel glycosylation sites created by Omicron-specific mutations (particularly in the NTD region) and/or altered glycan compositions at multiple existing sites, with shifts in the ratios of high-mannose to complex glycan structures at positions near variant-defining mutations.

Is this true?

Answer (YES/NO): NO